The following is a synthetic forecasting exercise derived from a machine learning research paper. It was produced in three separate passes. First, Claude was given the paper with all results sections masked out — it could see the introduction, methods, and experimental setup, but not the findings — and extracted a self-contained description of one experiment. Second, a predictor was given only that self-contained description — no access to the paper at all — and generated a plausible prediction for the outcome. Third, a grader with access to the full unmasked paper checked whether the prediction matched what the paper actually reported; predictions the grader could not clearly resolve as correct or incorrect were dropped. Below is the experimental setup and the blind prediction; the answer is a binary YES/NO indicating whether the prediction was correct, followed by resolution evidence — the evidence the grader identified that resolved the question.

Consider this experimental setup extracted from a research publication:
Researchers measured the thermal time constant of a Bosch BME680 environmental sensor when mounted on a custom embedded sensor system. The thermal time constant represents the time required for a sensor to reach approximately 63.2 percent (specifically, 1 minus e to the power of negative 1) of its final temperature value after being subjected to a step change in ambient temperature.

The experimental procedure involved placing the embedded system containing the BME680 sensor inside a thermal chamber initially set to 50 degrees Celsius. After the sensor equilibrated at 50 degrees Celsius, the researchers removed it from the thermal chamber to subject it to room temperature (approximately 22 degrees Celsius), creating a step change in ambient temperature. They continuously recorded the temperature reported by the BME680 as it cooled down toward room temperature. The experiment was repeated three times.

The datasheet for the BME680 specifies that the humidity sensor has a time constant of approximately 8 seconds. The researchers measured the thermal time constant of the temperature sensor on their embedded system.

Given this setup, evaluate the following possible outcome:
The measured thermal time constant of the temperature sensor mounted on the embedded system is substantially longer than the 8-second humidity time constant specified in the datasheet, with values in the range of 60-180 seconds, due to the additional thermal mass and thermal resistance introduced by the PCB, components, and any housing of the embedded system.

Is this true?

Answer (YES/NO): NO